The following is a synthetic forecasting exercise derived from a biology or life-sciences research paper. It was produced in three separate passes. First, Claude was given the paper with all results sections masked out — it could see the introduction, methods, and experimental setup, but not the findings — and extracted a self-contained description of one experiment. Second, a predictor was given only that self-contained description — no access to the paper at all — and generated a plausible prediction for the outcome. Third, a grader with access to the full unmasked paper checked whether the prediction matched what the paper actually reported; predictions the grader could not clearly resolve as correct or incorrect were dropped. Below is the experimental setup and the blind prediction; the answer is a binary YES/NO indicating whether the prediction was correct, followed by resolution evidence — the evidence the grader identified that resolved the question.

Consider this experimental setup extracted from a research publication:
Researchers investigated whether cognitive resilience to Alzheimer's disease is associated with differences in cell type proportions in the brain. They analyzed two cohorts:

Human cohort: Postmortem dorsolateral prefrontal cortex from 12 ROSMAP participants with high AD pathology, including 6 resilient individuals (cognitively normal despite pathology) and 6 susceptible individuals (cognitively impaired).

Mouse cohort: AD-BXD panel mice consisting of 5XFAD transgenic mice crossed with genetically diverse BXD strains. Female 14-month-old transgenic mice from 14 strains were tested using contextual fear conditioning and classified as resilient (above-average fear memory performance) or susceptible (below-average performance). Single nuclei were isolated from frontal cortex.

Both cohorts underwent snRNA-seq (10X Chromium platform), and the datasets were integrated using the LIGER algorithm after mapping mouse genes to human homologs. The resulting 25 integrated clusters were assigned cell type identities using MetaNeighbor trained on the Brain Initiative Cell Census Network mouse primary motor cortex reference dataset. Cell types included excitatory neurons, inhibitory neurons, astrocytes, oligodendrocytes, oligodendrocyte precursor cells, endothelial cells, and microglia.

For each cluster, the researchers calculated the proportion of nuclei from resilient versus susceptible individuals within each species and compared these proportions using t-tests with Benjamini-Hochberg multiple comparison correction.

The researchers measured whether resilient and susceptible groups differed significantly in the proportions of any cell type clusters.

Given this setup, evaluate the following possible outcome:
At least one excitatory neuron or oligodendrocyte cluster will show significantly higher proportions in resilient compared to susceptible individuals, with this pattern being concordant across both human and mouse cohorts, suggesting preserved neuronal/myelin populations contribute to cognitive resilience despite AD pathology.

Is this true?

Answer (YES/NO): NO